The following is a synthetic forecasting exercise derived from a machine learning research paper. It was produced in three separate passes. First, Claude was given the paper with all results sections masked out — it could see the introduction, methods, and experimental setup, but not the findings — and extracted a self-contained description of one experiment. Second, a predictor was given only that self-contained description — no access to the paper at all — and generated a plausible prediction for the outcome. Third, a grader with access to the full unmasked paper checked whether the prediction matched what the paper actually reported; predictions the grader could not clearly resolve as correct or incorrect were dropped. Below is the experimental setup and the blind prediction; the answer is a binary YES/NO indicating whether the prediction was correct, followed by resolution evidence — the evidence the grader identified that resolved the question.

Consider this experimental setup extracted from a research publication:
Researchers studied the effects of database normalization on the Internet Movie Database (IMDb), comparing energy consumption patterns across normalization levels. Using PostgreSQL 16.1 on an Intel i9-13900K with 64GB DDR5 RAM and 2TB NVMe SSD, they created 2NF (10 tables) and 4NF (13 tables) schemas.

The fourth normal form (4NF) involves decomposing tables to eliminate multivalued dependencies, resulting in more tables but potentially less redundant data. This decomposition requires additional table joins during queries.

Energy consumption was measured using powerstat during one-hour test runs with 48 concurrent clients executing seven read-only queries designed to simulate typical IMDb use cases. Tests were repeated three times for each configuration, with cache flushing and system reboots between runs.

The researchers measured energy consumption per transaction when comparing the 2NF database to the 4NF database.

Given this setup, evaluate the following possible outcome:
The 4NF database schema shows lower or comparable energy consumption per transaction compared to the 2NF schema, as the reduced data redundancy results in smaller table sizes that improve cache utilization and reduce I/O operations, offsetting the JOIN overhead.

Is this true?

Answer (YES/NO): YES